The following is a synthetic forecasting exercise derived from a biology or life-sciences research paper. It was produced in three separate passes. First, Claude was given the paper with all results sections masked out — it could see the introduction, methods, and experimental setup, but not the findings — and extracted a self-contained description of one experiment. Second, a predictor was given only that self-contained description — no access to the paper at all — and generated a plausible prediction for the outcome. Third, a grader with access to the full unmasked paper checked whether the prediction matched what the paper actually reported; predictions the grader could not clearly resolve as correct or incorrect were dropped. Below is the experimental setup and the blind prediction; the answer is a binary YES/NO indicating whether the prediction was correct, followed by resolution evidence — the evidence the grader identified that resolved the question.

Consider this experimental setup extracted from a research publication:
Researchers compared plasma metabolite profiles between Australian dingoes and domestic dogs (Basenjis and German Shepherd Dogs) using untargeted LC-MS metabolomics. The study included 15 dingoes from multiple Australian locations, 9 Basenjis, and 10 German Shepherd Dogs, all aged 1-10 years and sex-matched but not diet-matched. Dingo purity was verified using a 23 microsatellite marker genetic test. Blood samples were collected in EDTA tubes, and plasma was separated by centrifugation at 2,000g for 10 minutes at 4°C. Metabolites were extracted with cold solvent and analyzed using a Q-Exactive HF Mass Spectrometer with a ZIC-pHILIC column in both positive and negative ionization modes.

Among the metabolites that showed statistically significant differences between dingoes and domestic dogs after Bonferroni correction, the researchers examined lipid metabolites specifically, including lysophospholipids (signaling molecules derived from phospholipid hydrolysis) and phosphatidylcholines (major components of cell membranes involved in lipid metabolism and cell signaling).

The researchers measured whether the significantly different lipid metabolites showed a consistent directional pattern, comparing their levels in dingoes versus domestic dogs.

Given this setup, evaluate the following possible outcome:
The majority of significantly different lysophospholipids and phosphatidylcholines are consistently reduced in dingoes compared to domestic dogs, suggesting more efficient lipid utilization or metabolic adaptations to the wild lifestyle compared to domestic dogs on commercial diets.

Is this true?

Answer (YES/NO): YES